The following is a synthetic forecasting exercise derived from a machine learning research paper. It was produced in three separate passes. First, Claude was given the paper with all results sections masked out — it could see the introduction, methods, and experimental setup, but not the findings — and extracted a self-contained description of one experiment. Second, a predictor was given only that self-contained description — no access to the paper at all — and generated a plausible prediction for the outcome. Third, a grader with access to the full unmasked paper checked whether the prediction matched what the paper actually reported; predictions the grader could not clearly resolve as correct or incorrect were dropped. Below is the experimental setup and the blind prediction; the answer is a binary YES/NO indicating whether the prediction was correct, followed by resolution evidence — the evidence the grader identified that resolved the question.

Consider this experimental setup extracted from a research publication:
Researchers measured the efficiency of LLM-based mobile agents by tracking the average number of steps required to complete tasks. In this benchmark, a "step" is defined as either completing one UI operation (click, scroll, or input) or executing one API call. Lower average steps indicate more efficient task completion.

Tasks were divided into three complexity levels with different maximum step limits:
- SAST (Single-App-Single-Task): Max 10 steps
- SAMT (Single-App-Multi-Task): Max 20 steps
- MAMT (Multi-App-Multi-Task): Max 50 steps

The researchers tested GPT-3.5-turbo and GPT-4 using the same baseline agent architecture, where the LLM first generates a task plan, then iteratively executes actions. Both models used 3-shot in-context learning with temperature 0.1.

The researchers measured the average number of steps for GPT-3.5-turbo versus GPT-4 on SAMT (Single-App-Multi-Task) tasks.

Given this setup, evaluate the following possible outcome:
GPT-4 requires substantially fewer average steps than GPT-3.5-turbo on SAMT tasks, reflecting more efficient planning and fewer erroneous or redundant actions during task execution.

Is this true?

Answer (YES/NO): NO